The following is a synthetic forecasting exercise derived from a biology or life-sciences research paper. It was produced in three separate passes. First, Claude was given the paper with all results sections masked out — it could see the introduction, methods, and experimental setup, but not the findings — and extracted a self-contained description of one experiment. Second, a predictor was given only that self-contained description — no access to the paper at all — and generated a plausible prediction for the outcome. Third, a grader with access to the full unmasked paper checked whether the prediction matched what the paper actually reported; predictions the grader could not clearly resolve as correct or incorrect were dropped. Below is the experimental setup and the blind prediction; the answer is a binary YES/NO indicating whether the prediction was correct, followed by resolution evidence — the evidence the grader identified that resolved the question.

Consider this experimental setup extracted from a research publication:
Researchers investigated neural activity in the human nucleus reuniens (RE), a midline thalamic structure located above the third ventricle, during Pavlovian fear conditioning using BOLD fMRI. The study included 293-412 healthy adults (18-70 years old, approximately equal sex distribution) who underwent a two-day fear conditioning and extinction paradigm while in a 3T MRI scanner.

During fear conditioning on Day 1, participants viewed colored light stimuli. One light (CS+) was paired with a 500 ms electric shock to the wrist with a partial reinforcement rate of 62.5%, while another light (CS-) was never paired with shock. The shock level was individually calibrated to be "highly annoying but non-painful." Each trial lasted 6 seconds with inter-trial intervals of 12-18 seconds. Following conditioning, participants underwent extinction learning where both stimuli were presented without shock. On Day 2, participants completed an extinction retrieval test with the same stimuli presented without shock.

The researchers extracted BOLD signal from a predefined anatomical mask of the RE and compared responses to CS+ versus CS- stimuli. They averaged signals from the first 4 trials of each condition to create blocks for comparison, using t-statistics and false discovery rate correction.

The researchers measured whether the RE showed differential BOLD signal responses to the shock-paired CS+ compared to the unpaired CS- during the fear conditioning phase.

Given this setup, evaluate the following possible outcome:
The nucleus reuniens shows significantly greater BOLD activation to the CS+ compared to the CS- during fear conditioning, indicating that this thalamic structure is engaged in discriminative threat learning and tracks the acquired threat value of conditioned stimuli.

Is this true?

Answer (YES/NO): YES